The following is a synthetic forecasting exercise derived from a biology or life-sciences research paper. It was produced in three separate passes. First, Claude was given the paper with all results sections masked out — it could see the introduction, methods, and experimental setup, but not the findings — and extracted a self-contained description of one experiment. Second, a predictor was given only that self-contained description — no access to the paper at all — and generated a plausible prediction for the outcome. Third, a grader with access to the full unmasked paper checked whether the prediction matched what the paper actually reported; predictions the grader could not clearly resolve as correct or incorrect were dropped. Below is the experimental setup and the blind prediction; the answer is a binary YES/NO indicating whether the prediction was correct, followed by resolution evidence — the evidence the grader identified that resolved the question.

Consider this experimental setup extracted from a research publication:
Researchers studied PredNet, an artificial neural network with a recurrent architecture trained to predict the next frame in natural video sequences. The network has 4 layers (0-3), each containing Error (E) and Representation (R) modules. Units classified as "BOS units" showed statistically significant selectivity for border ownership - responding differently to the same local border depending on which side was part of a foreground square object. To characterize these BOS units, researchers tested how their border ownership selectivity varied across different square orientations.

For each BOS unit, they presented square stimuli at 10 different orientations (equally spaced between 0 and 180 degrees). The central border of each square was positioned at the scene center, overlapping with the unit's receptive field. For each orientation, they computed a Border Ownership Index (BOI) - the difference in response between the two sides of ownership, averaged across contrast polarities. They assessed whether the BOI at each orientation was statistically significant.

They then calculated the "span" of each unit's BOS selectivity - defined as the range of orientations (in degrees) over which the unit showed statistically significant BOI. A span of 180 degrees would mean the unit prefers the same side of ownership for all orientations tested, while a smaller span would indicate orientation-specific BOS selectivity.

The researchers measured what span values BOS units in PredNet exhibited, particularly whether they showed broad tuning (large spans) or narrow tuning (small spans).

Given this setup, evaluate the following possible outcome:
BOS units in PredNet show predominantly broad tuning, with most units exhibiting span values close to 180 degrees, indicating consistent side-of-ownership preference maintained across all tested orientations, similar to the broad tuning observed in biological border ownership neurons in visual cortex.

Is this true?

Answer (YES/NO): NO